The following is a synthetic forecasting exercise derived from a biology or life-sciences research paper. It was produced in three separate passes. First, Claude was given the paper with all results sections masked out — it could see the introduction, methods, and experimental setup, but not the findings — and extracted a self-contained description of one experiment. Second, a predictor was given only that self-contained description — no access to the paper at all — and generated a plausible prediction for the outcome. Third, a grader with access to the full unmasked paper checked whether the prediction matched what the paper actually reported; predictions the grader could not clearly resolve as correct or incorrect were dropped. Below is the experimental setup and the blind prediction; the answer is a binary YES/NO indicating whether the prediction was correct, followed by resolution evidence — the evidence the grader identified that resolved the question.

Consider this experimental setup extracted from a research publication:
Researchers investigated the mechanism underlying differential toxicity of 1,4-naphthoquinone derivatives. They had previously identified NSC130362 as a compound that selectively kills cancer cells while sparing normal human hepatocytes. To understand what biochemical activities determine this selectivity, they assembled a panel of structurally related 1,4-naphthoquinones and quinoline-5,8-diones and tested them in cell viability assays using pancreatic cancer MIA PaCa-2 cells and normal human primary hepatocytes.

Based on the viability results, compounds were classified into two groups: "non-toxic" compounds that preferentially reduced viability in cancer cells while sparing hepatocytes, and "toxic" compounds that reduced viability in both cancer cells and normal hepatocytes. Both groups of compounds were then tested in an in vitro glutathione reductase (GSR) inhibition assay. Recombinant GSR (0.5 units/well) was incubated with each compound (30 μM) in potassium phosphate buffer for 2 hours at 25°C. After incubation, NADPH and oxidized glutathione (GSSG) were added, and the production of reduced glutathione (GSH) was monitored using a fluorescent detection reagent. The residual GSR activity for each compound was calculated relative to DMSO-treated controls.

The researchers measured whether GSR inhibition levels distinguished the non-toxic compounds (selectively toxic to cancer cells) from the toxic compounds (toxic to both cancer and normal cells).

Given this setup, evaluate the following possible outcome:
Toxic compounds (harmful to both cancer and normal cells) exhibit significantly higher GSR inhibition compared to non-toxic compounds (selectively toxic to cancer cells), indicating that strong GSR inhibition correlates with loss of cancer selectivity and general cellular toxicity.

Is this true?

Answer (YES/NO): NO